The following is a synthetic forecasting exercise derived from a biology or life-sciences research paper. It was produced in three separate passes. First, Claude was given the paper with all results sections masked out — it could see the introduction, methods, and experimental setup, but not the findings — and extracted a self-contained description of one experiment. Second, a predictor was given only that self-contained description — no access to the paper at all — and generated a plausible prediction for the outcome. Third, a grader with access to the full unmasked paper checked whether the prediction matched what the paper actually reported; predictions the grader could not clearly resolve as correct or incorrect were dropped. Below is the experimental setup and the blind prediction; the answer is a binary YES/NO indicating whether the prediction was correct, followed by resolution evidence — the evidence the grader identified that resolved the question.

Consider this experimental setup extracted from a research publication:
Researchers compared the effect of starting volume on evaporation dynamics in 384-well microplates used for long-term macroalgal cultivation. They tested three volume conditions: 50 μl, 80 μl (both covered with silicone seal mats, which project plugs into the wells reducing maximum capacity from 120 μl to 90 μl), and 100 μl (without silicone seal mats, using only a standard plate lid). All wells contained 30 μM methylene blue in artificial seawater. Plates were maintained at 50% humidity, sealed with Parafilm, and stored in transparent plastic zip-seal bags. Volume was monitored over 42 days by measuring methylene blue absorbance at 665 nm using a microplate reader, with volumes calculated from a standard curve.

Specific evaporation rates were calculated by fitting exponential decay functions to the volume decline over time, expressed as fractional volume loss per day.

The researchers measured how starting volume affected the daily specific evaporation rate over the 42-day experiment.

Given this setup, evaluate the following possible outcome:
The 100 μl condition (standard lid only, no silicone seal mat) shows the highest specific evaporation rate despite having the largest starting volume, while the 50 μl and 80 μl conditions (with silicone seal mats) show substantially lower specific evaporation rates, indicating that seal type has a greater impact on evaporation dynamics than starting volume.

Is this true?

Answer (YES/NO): NO